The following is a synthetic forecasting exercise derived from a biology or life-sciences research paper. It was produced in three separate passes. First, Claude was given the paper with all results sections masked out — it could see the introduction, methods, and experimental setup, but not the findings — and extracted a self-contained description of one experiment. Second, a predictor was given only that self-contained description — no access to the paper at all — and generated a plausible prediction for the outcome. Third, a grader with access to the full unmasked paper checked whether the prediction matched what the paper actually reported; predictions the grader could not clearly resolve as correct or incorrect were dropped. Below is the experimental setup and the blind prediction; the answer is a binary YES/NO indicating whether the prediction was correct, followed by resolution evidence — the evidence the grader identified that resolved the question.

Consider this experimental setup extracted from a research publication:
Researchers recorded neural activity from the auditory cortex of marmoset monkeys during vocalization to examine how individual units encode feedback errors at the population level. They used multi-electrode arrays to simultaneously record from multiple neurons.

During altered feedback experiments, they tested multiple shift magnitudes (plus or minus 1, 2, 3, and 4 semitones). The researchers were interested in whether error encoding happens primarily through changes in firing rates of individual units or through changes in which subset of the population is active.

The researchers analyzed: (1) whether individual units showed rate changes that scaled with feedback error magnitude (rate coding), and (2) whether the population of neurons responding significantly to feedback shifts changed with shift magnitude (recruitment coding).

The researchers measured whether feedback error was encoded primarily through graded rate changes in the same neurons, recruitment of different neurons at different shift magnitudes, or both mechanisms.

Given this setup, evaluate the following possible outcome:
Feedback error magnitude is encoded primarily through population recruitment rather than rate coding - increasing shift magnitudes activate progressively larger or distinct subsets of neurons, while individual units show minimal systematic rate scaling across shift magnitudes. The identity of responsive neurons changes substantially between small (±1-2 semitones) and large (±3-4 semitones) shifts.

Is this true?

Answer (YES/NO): NO